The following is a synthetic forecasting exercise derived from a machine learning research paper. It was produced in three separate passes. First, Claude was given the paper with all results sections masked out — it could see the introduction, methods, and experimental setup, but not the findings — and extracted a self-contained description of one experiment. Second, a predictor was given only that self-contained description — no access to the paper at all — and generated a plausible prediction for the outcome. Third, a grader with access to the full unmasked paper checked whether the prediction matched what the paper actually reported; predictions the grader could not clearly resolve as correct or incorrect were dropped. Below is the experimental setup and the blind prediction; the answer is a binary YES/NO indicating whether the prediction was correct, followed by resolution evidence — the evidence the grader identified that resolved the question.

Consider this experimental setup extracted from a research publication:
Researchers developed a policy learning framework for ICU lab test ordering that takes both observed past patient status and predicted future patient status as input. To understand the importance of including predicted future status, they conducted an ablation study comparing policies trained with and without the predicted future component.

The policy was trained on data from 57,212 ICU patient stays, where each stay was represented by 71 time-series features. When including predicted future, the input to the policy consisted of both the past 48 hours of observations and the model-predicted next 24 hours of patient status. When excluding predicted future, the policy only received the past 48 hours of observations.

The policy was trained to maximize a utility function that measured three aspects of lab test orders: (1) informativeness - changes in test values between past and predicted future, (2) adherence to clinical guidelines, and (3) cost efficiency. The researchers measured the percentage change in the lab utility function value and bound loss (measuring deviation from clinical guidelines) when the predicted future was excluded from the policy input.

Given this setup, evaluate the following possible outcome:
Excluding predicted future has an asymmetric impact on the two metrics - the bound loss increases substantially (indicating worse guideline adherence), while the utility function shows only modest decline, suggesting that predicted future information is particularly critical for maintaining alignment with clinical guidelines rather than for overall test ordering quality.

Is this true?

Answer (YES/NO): NO